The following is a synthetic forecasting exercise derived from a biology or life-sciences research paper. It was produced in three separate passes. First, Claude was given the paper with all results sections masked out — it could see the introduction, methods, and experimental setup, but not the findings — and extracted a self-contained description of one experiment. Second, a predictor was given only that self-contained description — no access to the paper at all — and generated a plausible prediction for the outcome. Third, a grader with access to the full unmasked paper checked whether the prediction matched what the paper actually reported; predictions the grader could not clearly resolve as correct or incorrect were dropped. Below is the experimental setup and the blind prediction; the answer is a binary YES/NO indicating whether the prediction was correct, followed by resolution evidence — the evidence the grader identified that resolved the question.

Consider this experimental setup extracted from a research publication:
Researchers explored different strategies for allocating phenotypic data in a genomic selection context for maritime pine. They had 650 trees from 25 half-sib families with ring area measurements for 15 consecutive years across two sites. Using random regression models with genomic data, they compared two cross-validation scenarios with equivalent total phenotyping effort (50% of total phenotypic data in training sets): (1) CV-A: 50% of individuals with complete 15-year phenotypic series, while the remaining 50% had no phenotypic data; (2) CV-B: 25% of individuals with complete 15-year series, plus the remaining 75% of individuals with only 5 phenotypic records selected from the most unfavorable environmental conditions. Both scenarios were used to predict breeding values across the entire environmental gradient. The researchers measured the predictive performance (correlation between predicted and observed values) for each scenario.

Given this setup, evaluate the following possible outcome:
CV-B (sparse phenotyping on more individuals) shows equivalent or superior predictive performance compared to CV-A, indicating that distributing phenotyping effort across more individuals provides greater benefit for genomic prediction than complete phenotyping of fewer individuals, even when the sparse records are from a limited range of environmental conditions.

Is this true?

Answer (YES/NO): YES